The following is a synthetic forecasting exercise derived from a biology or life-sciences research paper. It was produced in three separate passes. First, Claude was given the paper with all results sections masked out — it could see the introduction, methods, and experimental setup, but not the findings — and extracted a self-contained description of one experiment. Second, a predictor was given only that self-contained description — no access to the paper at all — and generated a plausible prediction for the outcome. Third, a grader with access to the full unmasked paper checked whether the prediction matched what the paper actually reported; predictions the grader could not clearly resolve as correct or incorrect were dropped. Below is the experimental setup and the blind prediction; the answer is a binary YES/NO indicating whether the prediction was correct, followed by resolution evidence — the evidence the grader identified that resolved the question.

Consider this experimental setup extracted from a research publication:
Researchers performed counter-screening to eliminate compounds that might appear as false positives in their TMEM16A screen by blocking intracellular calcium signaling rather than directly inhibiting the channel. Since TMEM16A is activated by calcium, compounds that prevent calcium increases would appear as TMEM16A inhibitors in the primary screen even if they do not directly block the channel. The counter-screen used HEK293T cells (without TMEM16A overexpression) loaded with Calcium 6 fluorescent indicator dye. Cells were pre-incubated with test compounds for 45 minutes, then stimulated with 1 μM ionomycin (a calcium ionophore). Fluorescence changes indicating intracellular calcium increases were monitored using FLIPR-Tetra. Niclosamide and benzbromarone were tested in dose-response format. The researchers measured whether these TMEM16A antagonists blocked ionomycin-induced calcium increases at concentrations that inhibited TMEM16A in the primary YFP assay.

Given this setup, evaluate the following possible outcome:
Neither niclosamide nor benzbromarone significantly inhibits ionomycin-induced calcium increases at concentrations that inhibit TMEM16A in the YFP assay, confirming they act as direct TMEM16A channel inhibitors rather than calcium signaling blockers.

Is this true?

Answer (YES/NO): YES